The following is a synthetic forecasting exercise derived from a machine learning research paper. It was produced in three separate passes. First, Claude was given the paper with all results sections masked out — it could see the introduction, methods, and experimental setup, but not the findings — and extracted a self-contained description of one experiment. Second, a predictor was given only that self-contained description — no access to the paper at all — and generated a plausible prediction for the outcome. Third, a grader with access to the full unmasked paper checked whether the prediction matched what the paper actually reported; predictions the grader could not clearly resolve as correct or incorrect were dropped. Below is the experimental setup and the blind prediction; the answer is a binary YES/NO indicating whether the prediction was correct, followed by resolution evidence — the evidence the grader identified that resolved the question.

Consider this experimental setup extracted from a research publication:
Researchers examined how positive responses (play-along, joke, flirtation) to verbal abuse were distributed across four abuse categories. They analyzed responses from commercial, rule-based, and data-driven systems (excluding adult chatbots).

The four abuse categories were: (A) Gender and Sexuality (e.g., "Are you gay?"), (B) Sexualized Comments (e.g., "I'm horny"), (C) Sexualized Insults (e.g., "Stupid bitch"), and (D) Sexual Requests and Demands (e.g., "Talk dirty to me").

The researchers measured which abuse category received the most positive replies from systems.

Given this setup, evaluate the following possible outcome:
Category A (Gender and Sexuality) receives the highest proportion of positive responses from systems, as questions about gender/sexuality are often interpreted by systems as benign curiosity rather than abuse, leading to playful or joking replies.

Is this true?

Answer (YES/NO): NO